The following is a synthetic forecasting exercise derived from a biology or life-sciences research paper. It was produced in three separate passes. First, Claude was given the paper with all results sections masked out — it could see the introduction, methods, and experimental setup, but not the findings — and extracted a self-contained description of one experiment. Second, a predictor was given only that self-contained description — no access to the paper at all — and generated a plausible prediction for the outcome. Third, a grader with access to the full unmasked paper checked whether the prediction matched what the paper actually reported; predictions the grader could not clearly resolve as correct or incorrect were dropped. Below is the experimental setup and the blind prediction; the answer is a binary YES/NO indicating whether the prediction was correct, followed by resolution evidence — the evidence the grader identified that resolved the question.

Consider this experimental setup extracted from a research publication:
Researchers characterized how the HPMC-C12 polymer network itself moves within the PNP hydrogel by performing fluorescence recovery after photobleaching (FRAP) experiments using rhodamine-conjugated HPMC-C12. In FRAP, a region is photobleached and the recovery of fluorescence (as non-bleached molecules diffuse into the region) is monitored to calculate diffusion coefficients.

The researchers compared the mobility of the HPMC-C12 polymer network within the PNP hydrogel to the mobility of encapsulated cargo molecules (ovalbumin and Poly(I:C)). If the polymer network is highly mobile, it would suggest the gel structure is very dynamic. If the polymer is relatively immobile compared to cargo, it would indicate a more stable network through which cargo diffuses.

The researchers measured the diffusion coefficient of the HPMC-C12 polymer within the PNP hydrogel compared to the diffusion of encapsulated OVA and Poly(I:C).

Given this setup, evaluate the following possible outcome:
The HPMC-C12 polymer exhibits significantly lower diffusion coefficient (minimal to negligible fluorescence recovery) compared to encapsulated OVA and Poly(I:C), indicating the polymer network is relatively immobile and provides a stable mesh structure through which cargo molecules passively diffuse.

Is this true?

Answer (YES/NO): NO